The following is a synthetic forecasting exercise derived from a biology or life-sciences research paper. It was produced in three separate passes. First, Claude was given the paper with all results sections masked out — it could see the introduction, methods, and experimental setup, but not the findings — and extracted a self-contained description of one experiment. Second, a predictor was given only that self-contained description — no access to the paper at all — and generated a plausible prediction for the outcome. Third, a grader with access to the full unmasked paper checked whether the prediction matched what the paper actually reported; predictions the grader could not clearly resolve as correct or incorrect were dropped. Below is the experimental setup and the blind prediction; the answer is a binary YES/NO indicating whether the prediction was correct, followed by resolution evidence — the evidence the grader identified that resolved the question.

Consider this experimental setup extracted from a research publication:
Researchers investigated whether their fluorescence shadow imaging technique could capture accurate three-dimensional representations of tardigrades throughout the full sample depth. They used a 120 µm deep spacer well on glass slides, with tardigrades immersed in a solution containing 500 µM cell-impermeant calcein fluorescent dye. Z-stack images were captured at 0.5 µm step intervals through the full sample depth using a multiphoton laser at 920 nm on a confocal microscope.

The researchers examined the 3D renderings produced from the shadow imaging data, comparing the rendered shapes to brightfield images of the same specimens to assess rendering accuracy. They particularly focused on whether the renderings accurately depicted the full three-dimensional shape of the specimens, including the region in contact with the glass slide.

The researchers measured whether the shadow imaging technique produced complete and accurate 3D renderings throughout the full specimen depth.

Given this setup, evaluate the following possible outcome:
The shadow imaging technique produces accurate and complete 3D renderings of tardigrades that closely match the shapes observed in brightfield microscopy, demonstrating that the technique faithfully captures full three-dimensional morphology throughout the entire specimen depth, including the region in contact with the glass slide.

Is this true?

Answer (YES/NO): NO